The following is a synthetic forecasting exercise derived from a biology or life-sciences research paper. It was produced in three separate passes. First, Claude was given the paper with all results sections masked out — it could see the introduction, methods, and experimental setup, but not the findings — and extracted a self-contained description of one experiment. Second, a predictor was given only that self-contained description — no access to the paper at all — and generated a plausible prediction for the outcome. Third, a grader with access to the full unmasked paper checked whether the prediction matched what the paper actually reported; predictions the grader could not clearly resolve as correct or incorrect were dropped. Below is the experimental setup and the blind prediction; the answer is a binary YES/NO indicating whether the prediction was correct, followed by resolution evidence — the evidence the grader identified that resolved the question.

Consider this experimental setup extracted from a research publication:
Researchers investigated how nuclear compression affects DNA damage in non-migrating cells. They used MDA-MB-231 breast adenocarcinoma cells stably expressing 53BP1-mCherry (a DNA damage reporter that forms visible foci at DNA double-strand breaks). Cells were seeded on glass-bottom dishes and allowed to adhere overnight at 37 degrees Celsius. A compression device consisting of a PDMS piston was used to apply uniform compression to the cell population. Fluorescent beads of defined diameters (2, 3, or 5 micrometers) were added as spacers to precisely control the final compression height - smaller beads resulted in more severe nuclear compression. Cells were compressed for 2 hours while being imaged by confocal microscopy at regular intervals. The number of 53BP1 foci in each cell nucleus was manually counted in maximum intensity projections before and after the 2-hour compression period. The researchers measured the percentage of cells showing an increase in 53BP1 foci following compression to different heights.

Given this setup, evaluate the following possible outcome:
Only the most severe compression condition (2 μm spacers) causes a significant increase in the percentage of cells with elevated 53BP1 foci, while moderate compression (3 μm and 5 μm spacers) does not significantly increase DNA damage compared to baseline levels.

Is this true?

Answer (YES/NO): NO